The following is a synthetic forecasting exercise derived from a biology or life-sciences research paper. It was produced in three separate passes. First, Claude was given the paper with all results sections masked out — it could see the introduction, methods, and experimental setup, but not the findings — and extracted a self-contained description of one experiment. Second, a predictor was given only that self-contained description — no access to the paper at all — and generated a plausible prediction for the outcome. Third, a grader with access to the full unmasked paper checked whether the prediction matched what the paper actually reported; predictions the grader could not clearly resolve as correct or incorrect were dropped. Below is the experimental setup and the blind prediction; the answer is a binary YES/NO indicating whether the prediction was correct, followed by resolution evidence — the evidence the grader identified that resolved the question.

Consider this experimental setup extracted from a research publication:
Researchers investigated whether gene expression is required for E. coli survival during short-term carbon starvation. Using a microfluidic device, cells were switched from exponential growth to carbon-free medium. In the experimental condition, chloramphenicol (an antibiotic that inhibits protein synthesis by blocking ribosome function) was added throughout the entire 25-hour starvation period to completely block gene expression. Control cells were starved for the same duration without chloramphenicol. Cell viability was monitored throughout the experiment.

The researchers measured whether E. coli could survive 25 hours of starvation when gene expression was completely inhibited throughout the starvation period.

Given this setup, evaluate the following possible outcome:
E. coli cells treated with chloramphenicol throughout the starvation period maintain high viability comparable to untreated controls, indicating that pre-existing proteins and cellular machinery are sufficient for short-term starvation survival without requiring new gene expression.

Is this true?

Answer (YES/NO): YES